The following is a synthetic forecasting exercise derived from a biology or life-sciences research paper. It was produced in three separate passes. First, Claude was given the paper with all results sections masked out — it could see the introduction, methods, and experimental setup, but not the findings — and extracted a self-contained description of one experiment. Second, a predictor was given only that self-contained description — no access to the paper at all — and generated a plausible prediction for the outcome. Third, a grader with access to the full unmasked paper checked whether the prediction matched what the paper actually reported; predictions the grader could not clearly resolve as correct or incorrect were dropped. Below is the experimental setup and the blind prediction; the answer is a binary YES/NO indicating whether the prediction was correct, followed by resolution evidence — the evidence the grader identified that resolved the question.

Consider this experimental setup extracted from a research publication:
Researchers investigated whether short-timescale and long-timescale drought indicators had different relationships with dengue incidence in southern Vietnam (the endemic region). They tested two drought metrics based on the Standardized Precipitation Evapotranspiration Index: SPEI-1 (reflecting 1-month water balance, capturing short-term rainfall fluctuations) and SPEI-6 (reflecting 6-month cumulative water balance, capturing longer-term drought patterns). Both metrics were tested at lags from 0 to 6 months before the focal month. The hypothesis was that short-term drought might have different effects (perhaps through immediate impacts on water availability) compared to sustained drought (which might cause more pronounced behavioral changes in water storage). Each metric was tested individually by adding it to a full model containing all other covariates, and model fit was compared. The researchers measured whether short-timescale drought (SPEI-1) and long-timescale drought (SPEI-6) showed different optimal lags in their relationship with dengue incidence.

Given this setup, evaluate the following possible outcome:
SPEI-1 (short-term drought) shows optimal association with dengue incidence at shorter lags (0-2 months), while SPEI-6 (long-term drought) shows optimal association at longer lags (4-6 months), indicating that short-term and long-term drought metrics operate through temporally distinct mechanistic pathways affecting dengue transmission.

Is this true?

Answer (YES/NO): NO